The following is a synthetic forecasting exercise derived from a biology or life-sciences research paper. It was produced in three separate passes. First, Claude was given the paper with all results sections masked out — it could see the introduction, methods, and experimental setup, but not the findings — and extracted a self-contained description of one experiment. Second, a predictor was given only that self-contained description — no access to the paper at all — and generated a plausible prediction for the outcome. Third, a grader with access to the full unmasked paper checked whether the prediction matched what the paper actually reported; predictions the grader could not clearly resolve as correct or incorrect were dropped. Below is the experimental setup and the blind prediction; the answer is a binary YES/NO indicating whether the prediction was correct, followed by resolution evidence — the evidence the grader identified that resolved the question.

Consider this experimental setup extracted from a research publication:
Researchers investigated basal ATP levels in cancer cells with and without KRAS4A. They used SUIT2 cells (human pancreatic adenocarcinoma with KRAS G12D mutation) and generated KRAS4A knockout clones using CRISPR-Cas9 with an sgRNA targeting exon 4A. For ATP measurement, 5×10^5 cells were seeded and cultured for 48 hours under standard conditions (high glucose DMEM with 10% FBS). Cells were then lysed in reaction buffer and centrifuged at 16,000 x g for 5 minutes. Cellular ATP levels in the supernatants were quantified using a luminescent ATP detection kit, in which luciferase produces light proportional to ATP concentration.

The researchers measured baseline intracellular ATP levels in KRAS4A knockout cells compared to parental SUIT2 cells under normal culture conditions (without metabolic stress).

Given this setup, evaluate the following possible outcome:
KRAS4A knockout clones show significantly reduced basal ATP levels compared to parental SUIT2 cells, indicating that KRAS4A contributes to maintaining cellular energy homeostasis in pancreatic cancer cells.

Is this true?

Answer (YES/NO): NO